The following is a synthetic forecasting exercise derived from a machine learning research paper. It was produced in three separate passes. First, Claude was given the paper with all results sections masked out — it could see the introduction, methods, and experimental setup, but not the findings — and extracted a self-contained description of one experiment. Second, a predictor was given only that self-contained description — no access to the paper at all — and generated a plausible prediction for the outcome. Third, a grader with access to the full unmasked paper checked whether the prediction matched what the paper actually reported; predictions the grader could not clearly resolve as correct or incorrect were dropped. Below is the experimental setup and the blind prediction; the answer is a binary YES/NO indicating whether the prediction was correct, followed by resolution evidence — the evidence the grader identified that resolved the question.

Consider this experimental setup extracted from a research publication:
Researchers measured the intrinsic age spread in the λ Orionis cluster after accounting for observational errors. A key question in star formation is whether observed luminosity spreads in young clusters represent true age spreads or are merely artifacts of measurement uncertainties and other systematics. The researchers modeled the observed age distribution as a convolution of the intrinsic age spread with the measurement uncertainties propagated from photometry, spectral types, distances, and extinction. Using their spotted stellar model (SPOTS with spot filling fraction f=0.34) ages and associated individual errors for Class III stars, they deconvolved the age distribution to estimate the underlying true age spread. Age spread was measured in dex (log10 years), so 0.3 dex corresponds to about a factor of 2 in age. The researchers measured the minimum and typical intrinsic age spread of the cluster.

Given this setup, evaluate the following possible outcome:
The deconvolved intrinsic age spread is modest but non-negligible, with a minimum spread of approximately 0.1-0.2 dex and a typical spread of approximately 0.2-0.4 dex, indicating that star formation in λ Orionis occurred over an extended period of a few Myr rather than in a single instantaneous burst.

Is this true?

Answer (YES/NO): YES